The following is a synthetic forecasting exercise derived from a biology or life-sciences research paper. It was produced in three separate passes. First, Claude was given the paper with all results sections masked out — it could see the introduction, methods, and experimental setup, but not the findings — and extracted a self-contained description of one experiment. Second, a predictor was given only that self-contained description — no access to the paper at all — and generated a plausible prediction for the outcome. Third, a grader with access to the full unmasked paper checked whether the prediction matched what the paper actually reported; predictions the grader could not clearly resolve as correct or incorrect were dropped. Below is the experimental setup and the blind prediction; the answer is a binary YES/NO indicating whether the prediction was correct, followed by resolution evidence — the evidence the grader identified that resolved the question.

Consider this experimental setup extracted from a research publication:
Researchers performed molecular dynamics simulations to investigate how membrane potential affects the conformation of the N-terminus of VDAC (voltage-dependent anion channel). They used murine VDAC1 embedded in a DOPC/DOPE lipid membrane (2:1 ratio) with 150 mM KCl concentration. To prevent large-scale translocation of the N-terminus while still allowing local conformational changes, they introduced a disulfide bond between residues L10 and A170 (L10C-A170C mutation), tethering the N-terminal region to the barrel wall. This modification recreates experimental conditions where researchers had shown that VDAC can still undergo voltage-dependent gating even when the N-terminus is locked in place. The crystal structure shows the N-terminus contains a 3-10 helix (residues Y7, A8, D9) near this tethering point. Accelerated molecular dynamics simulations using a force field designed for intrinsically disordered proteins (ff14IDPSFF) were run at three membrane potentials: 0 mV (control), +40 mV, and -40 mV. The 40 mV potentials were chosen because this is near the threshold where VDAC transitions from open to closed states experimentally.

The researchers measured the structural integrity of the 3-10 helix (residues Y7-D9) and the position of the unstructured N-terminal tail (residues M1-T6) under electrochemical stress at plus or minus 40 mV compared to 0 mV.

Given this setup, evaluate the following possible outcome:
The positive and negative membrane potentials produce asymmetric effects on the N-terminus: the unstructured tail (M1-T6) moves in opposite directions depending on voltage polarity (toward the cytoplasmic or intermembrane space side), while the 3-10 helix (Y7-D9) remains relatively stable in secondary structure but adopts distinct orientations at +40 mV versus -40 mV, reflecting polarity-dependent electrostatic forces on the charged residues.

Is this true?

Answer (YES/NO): NO